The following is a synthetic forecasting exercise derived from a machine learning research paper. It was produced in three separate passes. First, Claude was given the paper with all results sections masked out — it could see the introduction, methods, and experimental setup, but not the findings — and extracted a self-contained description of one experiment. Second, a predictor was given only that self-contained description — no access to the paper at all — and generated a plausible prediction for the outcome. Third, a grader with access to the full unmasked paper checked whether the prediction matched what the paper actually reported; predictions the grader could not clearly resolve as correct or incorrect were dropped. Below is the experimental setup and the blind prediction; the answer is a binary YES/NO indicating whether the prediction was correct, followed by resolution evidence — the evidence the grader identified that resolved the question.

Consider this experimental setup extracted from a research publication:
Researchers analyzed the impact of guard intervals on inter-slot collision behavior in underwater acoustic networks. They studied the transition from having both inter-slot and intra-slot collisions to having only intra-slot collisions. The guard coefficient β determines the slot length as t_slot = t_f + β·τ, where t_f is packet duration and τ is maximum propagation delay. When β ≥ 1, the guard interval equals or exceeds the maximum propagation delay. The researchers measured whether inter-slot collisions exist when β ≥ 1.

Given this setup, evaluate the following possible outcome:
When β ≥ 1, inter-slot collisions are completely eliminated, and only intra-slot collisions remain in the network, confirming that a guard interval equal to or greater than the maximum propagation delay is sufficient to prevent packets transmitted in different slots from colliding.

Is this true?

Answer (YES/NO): YES